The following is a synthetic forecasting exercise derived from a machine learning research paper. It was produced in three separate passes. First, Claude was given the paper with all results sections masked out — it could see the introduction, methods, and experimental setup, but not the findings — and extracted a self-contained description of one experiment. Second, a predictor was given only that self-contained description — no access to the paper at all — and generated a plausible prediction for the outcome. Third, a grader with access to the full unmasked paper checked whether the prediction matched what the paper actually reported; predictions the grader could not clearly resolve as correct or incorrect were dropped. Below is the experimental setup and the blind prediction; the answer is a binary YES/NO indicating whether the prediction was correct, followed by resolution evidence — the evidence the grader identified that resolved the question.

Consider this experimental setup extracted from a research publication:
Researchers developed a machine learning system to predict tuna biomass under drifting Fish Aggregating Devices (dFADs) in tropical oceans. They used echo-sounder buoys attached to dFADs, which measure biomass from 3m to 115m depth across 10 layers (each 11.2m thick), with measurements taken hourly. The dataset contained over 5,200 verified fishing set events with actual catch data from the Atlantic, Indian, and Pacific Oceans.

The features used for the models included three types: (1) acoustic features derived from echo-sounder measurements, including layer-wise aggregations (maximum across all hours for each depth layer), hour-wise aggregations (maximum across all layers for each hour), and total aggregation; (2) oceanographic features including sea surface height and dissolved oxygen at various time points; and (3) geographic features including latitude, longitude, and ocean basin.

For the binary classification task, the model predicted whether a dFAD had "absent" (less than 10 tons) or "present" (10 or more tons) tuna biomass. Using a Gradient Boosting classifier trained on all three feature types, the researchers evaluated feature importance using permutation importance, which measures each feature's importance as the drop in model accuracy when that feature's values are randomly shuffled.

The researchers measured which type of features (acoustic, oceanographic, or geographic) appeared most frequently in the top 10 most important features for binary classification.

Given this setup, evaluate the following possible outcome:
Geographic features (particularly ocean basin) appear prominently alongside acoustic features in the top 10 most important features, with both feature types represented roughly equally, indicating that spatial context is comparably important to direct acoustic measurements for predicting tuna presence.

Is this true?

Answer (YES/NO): NO